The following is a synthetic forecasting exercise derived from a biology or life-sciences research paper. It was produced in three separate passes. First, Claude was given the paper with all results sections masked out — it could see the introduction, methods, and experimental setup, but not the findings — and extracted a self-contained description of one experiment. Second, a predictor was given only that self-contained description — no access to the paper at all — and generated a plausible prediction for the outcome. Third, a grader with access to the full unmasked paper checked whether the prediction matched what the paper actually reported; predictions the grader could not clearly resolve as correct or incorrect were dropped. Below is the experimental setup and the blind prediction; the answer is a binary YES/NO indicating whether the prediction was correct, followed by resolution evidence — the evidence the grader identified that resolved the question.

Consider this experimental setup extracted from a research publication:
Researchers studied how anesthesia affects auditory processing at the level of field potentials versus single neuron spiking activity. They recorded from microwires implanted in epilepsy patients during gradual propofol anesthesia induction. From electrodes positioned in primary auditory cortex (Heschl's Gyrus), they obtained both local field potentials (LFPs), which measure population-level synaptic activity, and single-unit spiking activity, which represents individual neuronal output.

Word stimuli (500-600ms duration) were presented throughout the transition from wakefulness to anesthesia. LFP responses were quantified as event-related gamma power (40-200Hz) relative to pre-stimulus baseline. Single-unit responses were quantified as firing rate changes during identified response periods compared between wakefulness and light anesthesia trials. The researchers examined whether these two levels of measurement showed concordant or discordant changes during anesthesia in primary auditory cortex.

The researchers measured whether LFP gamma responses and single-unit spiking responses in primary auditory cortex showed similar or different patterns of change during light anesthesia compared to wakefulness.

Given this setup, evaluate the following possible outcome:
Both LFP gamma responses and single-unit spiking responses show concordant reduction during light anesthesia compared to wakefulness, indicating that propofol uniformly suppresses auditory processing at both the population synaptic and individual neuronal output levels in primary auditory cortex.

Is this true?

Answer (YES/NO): NO